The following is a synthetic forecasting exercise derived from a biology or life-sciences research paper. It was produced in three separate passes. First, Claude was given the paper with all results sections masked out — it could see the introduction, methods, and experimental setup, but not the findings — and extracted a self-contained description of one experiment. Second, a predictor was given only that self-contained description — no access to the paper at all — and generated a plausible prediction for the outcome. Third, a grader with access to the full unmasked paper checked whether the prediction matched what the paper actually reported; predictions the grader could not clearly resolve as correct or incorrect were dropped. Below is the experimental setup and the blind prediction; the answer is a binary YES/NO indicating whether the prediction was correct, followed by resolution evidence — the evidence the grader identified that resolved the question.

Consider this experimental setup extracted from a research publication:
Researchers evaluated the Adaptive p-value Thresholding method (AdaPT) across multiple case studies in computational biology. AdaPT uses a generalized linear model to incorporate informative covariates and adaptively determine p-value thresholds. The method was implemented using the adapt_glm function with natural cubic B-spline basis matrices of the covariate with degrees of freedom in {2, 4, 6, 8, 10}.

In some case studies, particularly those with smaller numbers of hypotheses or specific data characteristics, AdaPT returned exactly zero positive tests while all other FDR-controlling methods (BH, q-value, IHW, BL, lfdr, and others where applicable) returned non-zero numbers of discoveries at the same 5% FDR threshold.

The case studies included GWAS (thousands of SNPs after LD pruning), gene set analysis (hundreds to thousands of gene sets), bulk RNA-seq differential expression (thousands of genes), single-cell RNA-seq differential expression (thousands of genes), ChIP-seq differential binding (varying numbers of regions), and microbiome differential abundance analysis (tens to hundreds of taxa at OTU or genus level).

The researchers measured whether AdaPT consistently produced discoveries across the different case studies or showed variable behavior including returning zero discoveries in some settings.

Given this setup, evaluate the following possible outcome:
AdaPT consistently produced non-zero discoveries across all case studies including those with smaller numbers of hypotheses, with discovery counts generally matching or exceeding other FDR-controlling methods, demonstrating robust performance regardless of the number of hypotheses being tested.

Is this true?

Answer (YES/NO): NO